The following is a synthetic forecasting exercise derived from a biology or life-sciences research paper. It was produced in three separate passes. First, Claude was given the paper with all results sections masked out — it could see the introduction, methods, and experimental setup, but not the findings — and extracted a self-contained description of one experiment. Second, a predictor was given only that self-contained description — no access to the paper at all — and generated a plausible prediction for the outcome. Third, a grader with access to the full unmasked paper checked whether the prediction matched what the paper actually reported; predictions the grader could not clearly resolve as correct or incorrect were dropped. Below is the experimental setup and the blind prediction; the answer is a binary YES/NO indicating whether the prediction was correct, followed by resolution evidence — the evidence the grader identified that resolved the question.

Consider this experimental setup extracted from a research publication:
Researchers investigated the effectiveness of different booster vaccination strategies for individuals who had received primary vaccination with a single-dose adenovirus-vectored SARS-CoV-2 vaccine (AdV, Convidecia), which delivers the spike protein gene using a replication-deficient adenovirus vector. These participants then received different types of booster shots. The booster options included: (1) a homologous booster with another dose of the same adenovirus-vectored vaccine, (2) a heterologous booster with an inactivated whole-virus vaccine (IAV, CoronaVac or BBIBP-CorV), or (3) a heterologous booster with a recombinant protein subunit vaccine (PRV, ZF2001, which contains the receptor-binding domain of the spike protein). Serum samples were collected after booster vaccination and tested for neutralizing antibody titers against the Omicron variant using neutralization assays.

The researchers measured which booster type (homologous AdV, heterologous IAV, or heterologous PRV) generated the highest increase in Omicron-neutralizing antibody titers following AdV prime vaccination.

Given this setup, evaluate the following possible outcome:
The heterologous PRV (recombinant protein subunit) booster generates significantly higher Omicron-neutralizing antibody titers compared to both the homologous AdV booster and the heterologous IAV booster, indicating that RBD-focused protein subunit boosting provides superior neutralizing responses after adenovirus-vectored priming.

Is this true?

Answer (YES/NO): YES